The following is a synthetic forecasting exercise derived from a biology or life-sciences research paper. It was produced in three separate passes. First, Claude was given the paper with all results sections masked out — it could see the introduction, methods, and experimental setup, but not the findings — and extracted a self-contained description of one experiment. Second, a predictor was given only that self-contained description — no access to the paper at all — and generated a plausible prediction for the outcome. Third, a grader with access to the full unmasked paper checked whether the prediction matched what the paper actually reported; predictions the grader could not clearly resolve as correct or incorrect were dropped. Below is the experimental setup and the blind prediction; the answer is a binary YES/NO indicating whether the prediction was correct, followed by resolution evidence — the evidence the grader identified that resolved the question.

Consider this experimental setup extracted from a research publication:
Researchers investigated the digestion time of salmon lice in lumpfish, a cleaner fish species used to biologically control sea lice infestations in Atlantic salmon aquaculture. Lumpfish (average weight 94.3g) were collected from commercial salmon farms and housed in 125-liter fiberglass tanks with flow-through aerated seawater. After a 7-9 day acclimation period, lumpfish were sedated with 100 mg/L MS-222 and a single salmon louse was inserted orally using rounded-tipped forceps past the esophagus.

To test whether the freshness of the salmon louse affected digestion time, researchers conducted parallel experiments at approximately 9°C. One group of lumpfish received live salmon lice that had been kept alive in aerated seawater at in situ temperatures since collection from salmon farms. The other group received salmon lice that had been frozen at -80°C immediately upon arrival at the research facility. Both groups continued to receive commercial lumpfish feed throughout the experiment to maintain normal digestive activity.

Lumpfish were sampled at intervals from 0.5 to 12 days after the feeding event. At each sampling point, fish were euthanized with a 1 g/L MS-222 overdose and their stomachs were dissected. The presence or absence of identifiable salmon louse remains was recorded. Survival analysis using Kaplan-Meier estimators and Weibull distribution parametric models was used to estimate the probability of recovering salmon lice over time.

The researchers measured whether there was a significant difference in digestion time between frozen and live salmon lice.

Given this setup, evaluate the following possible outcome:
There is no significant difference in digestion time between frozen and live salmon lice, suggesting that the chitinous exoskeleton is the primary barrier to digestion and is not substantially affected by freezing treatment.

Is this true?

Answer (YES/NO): YES